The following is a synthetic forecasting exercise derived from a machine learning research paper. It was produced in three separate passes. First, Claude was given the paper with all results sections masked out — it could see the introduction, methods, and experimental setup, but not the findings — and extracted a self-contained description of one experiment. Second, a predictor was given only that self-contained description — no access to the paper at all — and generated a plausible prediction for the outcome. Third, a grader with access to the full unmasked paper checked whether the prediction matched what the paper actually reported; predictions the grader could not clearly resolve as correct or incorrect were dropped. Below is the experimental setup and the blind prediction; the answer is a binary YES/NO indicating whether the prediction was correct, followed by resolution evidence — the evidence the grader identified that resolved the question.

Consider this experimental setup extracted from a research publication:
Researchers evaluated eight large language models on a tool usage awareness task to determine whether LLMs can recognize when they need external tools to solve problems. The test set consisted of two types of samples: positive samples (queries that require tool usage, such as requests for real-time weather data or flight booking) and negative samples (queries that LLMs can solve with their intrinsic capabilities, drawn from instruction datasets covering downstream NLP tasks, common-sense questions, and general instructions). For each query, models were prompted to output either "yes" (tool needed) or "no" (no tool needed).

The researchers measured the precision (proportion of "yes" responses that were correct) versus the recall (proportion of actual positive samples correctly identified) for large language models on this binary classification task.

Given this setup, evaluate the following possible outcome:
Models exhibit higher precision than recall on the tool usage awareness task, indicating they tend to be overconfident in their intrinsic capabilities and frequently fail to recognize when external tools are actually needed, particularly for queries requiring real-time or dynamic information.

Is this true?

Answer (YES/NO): NO